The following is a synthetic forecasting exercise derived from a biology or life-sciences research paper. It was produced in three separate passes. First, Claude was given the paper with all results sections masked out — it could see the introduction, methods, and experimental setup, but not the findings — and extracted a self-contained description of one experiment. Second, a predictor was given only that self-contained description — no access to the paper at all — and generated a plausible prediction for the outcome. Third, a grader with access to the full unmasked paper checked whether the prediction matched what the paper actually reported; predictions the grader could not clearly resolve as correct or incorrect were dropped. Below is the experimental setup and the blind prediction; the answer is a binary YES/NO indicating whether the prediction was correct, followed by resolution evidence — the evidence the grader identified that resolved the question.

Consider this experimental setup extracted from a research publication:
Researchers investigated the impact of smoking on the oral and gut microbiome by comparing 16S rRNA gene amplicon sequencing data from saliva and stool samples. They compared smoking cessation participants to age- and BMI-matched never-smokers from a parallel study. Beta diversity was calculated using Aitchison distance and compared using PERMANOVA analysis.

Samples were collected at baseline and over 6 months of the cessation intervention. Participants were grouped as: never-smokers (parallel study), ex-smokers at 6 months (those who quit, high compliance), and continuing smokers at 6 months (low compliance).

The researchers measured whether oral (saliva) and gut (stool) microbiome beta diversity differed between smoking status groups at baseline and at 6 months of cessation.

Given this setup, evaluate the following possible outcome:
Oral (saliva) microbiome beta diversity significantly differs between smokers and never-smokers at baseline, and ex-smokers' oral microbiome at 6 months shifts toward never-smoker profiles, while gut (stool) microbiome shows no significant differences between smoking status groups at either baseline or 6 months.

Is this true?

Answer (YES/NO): YES